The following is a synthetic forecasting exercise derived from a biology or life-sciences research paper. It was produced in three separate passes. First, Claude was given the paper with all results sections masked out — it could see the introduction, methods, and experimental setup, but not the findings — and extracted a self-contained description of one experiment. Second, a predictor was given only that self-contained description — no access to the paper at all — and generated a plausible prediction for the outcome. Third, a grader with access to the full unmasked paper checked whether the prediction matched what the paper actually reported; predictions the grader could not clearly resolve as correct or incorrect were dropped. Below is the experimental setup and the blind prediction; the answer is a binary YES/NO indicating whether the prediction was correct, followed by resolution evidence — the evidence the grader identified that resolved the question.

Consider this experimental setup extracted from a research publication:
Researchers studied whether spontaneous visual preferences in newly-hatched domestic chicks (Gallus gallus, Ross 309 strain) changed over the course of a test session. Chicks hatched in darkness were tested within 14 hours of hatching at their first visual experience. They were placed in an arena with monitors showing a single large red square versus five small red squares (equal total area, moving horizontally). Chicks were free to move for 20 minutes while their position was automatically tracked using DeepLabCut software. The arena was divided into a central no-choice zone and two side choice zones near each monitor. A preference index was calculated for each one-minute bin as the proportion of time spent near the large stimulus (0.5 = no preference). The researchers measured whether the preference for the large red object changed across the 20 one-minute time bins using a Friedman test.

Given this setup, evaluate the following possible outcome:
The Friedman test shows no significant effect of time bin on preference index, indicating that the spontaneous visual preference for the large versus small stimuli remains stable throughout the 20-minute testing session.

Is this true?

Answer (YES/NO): NO